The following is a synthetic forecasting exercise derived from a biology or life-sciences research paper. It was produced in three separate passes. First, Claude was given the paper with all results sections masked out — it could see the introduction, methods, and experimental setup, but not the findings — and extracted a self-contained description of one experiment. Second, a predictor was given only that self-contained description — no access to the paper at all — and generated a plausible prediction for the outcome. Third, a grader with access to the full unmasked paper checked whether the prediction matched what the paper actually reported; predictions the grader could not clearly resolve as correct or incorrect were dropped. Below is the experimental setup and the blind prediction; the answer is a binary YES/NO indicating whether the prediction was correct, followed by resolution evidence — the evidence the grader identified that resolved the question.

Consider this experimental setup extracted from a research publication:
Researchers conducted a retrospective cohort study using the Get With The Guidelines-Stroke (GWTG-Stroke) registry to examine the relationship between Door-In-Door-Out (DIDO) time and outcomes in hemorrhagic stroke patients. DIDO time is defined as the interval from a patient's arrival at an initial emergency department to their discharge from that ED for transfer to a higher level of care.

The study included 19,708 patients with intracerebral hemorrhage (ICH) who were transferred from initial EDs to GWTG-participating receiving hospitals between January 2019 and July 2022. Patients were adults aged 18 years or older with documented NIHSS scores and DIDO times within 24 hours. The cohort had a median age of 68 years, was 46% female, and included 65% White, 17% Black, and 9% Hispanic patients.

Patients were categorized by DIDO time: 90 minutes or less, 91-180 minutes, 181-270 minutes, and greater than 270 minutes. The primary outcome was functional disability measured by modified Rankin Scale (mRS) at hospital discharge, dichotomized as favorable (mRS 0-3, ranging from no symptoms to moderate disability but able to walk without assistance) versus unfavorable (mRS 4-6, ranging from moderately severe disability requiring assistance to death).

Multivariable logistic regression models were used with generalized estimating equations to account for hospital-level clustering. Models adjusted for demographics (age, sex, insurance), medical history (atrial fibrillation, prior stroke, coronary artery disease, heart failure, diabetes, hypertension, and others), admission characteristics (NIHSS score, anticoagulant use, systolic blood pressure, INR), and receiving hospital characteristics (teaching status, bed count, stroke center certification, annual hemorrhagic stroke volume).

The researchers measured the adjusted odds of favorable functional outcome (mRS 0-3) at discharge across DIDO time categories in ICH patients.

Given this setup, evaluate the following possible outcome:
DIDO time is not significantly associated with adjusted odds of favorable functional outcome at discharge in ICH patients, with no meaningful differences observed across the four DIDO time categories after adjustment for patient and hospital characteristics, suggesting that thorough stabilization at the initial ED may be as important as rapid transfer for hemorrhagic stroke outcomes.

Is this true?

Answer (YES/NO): YES